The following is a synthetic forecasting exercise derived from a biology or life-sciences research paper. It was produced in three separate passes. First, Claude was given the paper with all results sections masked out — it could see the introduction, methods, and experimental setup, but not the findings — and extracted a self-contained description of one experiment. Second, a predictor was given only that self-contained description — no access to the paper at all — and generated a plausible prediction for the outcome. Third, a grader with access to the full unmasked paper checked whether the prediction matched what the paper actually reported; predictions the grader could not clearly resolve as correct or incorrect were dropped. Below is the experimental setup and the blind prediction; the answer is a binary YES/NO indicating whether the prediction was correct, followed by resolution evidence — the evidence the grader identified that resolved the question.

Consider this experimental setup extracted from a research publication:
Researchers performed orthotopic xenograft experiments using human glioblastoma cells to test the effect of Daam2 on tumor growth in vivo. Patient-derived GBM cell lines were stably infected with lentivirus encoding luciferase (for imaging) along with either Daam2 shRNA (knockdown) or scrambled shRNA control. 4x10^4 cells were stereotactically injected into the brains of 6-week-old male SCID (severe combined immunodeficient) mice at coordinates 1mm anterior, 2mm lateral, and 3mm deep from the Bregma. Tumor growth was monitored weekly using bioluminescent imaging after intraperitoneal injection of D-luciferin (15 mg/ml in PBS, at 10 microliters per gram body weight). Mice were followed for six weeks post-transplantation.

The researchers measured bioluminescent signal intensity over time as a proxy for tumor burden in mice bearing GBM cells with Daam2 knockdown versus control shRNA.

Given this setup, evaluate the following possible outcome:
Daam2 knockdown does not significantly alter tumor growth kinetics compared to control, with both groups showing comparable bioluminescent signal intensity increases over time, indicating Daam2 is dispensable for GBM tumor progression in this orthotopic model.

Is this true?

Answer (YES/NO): NO